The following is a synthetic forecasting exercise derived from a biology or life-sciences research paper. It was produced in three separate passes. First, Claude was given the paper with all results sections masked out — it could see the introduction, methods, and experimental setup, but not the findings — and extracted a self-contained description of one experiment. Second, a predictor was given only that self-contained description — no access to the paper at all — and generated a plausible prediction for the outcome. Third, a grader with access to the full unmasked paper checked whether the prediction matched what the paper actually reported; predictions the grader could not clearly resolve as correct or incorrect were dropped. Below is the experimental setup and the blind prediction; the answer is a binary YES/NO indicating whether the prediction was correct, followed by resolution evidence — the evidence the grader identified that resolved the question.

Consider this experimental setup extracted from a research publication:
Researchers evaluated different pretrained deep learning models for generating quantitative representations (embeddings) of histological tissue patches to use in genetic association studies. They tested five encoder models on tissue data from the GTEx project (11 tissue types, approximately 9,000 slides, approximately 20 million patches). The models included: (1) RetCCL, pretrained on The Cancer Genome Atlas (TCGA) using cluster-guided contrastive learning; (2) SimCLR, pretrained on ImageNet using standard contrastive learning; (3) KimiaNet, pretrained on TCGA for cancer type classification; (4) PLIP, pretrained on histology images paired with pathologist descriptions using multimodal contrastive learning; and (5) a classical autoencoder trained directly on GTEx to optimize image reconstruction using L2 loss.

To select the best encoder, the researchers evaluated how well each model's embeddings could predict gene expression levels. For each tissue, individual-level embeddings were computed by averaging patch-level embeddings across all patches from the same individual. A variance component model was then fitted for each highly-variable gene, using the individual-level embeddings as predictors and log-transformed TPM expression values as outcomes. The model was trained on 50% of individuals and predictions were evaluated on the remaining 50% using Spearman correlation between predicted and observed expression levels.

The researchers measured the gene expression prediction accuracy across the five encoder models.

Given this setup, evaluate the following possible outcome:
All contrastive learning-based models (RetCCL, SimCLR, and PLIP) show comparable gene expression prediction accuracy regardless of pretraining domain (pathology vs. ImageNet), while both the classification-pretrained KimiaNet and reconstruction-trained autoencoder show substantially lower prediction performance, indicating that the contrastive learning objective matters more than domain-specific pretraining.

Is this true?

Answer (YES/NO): NO